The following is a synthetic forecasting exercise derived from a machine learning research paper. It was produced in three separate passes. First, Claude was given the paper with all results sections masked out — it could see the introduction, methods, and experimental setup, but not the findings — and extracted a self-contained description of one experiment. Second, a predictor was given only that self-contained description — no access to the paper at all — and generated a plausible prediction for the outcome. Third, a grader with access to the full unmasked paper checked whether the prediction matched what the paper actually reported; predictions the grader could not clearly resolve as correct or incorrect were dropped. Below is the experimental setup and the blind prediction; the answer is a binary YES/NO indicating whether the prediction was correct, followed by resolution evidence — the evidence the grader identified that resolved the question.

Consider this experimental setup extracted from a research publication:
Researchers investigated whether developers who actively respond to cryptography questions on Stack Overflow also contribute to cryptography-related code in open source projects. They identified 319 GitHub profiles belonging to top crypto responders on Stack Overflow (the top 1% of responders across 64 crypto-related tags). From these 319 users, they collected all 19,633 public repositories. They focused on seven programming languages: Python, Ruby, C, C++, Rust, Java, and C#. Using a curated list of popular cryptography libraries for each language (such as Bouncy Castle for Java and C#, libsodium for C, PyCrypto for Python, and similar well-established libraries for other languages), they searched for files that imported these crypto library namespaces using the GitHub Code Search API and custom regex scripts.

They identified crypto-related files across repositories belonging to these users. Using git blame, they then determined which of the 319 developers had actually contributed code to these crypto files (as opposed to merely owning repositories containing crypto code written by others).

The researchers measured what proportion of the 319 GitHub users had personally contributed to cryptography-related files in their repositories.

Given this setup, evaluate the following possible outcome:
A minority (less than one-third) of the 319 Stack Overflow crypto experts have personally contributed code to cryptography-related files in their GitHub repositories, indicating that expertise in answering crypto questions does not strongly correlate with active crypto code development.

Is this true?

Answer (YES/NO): NO